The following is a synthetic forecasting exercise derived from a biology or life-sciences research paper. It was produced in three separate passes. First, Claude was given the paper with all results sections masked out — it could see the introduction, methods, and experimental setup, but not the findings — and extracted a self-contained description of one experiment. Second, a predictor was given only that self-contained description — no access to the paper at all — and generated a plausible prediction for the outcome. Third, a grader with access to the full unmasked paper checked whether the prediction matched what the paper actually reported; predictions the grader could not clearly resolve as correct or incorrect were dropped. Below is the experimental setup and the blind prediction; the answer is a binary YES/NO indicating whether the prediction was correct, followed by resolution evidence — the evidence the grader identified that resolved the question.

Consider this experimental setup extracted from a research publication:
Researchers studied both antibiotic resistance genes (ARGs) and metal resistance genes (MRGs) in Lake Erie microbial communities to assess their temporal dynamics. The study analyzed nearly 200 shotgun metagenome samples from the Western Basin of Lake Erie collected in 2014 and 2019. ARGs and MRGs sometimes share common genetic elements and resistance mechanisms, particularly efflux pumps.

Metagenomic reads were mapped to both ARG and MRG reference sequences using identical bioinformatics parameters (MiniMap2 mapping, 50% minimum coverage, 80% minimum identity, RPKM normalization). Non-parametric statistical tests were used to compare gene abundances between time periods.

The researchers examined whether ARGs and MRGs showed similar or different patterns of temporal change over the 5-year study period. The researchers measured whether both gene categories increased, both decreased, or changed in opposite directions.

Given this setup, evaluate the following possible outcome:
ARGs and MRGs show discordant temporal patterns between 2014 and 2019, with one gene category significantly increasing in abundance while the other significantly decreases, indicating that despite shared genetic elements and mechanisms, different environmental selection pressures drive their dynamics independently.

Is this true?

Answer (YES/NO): NO